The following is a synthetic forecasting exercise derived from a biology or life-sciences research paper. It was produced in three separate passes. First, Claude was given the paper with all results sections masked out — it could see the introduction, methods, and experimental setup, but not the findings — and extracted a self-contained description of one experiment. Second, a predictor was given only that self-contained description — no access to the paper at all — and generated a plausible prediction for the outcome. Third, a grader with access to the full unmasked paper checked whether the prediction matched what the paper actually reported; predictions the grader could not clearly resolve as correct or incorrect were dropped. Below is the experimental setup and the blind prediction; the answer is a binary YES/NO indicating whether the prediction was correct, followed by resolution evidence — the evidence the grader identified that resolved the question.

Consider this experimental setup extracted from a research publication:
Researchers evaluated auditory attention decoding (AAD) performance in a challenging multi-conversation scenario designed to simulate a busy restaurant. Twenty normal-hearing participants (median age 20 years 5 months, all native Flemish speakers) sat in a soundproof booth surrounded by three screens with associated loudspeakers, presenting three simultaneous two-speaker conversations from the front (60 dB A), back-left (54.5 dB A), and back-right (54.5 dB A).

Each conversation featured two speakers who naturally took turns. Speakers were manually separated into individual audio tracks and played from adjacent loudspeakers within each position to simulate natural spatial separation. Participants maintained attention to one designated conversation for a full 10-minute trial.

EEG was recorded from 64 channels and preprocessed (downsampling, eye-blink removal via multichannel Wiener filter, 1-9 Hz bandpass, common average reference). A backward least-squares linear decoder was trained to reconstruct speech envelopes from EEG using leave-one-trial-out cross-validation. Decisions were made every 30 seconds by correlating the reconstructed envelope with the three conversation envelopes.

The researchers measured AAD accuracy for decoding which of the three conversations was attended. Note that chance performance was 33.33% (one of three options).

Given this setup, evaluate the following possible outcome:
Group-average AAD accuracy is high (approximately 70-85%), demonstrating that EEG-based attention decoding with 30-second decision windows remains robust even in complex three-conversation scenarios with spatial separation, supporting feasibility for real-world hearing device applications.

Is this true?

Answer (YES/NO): NO